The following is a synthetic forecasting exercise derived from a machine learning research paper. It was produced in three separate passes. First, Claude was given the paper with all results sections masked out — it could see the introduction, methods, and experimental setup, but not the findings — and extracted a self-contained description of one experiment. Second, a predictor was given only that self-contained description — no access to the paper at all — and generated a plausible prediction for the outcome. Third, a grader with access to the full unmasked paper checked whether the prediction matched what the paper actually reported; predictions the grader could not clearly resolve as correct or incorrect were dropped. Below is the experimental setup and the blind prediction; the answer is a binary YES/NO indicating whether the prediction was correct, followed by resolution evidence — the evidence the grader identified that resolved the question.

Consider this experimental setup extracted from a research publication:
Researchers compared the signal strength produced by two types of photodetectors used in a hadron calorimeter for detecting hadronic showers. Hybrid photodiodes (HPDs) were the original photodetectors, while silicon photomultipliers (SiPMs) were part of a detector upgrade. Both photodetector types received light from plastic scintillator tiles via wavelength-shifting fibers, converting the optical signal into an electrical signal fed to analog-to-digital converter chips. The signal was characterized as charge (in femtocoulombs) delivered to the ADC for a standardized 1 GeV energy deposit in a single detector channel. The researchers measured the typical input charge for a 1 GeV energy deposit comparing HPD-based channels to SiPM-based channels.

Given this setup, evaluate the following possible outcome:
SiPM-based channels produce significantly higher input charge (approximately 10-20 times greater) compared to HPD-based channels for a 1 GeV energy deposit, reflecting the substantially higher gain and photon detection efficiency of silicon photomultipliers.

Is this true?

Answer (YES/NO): NO